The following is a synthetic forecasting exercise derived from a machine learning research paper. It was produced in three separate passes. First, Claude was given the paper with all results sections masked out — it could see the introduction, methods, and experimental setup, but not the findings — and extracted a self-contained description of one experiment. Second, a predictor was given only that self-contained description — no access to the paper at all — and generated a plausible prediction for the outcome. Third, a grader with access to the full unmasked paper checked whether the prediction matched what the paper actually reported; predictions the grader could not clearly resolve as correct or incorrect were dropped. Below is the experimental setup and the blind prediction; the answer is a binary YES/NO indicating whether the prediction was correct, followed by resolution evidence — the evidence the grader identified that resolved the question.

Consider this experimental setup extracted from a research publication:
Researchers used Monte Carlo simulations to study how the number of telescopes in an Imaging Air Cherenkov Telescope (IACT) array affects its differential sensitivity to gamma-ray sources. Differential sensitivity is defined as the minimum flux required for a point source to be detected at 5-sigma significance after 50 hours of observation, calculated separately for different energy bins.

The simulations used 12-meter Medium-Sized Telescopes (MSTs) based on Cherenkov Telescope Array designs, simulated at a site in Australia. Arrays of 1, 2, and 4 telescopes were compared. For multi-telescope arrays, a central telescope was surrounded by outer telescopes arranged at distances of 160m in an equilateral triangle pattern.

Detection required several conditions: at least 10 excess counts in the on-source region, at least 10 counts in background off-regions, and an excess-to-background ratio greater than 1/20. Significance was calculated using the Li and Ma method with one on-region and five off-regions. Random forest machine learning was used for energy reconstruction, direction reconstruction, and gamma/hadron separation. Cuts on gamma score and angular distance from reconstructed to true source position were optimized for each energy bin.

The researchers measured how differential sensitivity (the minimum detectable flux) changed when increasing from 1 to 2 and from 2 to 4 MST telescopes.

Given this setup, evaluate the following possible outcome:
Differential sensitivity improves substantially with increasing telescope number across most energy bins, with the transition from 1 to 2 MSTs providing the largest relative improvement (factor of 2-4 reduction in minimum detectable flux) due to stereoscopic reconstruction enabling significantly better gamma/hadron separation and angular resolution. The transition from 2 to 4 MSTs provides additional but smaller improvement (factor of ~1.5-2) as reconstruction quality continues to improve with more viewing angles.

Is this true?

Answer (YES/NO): NO